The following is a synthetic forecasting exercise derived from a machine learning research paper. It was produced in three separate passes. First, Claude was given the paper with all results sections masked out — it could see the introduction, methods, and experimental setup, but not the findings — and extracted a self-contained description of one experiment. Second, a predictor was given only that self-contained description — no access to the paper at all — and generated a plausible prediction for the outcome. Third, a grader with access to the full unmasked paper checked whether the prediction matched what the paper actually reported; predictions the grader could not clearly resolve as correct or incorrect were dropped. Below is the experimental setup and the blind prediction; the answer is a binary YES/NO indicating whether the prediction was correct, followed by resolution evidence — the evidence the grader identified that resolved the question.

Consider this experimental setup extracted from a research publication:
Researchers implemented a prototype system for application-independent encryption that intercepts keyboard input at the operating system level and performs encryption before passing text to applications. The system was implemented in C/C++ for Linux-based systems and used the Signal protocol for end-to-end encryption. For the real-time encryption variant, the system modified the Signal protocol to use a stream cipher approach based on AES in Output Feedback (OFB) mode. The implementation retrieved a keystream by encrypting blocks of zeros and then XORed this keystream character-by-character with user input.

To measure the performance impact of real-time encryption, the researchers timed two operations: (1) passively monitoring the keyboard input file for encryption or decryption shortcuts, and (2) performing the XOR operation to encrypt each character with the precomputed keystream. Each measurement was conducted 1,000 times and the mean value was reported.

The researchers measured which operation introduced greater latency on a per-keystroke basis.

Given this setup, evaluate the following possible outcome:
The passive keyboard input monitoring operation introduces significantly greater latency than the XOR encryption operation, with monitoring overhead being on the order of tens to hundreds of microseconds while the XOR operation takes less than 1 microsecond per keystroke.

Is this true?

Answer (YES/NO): NO